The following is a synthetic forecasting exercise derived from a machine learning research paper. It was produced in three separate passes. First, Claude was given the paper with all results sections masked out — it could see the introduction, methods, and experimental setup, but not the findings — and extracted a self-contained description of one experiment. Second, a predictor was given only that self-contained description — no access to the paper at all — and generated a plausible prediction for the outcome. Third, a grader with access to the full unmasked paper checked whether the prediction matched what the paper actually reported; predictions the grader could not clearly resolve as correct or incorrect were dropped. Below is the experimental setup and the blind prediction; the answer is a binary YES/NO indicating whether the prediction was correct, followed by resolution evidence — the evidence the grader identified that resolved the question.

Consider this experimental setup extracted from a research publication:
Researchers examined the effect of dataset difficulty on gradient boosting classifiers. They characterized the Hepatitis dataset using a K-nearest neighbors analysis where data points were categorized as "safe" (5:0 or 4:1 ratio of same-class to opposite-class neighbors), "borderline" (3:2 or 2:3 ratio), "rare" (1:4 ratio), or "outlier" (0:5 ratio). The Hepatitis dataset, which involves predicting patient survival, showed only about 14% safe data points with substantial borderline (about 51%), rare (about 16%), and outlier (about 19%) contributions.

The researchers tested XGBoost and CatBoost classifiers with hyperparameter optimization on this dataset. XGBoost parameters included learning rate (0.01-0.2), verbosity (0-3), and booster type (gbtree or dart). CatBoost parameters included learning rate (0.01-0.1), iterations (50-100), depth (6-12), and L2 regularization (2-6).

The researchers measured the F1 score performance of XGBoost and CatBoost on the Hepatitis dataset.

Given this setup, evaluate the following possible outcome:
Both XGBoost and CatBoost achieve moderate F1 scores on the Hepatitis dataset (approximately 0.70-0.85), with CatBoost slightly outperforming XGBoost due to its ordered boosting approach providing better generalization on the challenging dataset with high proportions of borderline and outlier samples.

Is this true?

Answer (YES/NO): NO